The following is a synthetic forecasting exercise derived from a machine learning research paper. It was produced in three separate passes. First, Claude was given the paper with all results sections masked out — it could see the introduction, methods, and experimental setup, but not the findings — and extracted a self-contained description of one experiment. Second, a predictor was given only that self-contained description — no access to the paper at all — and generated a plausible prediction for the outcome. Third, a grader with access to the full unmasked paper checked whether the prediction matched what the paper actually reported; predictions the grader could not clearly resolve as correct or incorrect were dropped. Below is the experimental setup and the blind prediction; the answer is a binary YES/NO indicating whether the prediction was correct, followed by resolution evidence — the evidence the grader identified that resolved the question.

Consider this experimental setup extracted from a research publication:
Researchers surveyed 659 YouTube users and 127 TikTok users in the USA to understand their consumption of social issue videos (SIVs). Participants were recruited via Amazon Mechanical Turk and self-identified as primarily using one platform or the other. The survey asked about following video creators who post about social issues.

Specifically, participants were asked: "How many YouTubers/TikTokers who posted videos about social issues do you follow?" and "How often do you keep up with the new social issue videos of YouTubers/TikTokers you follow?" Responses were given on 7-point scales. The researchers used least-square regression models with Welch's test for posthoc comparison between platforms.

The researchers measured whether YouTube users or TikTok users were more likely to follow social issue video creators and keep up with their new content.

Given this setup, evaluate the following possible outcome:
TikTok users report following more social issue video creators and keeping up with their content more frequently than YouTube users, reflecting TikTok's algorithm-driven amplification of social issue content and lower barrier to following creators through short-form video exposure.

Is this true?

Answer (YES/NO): YES